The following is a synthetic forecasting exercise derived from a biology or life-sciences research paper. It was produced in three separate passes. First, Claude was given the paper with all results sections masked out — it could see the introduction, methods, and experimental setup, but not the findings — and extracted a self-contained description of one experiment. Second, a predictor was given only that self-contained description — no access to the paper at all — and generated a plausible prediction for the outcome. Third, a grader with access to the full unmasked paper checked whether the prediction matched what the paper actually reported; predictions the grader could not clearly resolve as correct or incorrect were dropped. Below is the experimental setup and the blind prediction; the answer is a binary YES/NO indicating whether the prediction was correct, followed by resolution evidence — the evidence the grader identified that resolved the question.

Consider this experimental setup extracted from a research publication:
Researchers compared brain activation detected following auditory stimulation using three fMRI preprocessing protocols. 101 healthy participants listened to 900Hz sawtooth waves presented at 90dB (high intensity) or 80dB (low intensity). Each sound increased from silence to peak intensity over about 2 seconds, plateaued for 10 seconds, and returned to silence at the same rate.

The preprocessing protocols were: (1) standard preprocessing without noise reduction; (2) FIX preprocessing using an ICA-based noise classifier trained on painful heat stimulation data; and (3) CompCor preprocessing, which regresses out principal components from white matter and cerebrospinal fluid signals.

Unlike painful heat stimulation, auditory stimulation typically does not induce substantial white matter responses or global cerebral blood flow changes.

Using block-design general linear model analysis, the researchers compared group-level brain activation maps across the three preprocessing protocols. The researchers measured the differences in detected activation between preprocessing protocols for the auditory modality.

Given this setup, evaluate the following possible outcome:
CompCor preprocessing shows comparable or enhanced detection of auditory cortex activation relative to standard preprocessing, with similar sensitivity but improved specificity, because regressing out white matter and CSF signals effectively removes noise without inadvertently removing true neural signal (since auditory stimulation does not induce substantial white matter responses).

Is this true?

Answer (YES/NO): NO